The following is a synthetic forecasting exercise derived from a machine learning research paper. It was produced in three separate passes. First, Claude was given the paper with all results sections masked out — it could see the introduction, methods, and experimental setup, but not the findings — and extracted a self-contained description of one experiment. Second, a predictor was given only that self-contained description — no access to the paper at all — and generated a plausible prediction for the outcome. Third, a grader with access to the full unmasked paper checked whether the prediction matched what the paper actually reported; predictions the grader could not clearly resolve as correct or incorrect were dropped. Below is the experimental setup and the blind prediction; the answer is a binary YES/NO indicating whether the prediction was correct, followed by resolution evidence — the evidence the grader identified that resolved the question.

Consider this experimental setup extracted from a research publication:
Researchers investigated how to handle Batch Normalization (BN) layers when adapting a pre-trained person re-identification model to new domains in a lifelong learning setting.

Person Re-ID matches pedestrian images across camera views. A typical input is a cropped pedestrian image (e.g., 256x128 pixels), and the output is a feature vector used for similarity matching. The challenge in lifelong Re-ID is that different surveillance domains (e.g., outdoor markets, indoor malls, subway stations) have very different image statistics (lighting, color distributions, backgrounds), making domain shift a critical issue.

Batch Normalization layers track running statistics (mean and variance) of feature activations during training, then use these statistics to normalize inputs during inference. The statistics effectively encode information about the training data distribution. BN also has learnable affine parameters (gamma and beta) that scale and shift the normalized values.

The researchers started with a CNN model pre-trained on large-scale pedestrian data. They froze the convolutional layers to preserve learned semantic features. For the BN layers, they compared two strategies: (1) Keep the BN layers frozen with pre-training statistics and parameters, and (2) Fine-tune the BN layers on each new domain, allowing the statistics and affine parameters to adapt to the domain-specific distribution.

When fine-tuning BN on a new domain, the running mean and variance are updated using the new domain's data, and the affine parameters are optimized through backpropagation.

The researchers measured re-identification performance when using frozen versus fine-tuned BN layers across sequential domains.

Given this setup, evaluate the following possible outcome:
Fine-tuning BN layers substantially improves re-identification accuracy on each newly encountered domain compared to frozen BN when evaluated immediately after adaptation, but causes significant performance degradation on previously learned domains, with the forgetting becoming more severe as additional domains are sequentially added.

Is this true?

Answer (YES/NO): NO